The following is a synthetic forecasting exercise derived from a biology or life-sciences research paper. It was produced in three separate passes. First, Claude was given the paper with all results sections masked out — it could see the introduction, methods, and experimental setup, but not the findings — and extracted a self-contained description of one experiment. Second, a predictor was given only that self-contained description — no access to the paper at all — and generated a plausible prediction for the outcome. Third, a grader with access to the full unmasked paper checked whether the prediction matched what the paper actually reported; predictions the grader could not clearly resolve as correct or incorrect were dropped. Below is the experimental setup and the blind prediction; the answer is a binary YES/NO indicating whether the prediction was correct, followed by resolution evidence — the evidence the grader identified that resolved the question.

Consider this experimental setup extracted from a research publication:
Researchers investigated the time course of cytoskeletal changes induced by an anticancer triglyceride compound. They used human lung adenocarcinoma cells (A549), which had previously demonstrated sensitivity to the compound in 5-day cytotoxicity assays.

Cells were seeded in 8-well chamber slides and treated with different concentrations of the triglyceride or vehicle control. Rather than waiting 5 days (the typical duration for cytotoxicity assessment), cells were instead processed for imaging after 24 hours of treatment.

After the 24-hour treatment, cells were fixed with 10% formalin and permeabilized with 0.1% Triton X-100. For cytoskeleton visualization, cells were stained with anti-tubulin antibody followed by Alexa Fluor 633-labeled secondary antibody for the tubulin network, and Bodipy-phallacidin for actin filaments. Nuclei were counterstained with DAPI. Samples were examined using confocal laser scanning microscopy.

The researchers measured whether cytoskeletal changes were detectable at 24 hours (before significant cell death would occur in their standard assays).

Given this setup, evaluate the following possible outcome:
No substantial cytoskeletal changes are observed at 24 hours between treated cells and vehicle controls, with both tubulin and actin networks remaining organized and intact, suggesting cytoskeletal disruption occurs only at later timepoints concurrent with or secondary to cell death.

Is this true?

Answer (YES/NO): NO